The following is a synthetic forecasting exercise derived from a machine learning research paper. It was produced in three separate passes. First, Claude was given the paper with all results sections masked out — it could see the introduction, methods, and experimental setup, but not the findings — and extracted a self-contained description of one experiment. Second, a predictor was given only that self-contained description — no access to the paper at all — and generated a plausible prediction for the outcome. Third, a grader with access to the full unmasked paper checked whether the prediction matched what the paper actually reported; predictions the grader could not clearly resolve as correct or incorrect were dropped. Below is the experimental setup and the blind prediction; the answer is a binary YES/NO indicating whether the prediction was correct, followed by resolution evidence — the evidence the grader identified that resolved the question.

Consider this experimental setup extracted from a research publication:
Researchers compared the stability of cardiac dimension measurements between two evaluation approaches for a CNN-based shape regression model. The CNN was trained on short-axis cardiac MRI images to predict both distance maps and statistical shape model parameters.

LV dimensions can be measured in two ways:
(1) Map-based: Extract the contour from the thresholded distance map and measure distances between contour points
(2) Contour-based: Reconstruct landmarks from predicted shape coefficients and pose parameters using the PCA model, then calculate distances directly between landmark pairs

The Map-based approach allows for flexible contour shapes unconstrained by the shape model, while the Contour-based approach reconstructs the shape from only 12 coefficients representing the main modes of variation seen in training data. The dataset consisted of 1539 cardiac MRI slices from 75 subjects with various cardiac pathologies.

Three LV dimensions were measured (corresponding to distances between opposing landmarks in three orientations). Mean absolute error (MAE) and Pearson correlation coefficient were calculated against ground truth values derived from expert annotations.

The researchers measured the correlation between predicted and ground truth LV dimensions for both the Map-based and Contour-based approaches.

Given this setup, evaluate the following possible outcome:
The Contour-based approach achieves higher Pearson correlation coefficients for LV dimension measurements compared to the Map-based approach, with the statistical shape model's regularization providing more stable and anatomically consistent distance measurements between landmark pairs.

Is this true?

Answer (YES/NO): NO